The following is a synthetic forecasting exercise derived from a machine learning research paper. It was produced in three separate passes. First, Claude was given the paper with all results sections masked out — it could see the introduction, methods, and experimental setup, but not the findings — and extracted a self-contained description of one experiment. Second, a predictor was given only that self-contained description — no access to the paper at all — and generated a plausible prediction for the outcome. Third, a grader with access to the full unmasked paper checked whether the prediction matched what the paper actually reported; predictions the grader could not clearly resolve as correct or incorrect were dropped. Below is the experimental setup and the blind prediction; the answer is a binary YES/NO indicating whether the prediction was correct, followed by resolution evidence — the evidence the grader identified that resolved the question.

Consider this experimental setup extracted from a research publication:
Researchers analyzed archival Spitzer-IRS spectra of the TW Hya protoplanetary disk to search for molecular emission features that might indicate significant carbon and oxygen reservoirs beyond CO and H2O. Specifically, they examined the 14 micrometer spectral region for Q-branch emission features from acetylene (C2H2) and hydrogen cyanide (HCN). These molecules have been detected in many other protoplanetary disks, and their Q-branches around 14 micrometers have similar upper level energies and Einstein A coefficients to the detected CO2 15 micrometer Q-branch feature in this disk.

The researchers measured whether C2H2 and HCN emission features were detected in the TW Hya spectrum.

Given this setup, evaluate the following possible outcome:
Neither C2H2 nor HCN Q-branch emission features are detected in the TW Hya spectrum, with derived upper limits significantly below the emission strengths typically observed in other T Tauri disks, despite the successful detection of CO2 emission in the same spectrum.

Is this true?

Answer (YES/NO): YES